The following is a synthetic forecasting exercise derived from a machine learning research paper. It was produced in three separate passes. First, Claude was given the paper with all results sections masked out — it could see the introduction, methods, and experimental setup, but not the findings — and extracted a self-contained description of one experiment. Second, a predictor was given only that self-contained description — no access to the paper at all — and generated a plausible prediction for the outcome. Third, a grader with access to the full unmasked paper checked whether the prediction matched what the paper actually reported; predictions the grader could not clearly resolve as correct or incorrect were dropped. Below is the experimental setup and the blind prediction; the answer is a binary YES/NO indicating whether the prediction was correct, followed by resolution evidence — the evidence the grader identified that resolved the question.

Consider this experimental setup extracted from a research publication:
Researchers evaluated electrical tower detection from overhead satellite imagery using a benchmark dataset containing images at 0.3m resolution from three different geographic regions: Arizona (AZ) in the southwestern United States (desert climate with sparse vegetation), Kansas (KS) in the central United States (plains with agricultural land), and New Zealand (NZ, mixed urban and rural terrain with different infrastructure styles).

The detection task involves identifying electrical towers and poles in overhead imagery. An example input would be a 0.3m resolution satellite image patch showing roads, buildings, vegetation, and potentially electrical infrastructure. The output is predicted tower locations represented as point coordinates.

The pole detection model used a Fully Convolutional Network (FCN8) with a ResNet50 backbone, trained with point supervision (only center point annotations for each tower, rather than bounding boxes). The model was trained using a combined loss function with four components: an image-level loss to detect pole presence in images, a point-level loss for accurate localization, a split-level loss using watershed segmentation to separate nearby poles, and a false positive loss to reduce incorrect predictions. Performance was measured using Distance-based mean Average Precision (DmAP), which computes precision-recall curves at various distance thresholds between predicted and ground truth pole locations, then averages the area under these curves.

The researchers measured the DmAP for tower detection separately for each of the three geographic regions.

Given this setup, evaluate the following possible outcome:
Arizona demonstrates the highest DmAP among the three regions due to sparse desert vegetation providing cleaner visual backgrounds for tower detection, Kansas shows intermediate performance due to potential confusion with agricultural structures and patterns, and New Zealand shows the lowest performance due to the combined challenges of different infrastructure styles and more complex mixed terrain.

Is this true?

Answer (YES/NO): NO